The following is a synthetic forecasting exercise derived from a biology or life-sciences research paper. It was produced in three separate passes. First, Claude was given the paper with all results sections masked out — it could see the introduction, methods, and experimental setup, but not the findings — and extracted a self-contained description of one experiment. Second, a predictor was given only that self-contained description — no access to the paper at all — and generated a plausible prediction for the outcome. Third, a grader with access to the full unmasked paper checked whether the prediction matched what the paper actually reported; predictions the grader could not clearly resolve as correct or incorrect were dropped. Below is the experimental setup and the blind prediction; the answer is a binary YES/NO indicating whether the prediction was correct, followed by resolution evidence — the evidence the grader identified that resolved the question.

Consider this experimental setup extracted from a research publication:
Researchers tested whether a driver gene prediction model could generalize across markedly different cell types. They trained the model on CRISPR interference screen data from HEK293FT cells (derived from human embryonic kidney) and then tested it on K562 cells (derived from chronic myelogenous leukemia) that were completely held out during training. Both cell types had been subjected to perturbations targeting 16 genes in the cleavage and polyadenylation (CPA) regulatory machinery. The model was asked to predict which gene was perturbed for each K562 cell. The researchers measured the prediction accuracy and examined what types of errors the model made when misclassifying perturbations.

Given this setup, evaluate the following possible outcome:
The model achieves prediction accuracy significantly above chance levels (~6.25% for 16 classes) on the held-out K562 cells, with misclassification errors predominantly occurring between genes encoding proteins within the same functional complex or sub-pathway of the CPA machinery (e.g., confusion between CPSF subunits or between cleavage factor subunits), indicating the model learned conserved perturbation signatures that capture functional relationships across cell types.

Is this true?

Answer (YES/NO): YES